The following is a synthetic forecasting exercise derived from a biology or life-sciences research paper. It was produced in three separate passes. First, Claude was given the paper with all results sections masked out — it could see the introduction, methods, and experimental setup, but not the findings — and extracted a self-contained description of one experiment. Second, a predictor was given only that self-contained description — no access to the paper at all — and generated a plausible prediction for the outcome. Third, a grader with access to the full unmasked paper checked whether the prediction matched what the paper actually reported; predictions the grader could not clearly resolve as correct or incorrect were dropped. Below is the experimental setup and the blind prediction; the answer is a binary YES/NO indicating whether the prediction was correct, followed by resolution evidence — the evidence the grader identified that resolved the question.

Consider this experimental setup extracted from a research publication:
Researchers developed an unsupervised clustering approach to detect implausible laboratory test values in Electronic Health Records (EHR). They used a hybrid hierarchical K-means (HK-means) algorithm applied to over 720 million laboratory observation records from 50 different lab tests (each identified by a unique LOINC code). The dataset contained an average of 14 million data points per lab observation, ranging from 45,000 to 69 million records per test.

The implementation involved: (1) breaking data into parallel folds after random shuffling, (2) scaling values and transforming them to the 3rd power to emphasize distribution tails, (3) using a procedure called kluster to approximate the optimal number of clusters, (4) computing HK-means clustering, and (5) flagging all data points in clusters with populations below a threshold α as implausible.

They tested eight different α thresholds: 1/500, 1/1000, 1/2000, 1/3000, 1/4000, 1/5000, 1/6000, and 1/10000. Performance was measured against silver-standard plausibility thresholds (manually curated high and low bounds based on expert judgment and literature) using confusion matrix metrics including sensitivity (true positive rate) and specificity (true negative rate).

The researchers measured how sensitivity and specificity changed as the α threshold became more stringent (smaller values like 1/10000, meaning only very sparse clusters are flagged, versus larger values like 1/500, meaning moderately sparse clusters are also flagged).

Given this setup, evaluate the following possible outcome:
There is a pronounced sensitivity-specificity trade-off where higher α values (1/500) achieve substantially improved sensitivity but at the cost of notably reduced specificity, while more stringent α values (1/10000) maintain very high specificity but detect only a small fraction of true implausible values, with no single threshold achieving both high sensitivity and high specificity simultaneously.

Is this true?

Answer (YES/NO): NO